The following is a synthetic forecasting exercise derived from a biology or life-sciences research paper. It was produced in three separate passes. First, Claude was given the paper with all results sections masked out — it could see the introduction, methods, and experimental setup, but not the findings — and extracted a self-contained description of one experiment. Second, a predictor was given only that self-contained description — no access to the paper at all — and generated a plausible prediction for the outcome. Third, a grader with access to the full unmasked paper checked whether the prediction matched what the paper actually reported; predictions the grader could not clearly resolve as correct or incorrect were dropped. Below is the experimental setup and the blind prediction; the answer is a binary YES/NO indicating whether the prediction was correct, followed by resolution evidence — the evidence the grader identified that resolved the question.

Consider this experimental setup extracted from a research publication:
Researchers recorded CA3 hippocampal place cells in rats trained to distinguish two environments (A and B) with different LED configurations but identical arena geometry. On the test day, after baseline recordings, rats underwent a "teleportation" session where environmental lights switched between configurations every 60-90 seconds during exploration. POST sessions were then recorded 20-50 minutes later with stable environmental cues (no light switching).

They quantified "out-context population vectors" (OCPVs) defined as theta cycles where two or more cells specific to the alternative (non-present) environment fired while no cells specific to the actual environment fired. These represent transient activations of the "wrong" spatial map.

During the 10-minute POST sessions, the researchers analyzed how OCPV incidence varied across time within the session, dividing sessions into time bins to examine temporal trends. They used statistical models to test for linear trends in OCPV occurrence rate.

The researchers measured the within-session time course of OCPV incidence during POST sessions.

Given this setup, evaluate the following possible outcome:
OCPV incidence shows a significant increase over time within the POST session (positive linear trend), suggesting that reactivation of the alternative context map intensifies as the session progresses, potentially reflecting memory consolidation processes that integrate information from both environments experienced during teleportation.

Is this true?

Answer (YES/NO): NO